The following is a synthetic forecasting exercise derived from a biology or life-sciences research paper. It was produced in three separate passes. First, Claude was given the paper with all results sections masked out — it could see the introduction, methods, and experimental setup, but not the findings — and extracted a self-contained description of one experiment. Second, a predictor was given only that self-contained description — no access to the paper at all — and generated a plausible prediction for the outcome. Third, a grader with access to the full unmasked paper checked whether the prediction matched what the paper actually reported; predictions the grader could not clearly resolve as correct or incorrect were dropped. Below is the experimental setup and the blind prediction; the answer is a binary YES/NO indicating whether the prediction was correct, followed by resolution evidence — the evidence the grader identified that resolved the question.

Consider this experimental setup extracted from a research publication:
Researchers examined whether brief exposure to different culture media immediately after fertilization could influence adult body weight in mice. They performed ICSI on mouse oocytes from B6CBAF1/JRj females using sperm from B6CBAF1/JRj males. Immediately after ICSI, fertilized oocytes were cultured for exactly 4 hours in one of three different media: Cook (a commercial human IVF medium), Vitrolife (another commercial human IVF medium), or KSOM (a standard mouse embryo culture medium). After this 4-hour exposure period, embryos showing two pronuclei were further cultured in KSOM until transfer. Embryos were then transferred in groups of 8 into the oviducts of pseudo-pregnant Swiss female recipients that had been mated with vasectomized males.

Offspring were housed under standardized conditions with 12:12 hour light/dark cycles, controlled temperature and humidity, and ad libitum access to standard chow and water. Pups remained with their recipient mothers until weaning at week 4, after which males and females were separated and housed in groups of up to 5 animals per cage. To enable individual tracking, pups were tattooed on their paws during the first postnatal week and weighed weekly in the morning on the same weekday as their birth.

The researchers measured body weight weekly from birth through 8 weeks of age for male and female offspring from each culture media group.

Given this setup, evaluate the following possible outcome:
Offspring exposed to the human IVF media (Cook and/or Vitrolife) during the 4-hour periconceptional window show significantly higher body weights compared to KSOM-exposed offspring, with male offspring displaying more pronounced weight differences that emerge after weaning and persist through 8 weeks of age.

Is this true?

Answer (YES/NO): NO